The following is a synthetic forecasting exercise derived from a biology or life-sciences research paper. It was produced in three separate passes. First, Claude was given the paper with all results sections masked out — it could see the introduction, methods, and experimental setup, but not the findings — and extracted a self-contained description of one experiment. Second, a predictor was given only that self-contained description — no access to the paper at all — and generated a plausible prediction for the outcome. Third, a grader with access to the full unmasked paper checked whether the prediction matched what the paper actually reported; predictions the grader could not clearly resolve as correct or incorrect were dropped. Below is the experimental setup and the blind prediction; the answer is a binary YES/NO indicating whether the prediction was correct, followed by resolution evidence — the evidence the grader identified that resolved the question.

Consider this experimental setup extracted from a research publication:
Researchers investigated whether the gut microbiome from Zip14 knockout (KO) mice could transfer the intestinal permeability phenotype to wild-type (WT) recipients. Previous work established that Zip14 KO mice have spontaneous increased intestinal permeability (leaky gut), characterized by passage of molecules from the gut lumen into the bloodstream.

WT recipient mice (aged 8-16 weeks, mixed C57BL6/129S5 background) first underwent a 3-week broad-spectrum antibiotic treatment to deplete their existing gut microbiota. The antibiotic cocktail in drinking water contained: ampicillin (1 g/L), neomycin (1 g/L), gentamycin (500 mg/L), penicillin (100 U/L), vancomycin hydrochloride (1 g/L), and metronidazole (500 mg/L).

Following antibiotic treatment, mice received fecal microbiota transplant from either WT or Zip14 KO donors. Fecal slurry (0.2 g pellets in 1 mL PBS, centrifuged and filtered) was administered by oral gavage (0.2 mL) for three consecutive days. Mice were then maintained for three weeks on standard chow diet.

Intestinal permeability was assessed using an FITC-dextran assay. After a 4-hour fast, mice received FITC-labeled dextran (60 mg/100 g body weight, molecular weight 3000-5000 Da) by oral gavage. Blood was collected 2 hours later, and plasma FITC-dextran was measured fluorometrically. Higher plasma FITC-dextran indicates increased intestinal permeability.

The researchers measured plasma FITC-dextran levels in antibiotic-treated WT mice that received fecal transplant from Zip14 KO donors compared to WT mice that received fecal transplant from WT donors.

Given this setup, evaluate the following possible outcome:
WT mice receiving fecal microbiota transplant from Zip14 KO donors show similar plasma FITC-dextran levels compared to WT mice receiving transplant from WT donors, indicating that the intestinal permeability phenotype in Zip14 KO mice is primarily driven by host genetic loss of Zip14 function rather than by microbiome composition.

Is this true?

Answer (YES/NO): NO